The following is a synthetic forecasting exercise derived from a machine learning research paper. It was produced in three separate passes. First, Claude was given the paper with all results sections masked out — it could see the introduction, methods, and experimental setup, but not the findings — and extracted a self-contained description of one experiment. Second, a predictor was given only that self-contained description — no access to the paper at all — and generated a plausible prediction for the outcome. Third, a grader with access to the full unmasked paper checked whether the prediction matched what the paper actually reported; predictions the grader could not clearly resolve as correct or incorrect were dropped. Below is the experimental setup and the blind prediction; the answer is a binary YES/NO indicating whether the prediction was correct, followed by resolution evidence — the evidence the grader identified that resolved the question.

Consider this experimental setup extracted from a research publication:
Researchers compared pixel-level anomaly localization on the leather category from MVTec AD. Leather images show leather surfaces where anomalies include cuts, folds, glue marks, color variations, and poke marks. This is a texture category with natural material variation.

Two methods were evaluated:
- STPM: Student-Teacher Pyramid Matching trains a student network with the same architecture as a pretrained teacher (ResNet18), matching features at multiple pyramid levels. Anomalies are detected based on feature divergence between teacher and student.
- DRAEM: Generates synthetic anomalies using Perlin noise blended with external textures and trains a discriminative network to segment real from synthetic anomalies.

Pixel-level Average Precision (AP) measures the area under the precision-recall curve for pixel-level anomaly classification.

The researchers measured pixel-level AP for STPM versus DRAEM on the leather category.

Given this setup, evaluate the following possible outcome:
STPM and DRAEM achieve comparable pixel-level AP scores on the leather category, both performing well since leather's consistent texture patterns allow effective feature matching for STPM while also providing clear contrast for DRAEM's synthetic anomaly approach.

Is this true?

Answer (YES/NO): NO